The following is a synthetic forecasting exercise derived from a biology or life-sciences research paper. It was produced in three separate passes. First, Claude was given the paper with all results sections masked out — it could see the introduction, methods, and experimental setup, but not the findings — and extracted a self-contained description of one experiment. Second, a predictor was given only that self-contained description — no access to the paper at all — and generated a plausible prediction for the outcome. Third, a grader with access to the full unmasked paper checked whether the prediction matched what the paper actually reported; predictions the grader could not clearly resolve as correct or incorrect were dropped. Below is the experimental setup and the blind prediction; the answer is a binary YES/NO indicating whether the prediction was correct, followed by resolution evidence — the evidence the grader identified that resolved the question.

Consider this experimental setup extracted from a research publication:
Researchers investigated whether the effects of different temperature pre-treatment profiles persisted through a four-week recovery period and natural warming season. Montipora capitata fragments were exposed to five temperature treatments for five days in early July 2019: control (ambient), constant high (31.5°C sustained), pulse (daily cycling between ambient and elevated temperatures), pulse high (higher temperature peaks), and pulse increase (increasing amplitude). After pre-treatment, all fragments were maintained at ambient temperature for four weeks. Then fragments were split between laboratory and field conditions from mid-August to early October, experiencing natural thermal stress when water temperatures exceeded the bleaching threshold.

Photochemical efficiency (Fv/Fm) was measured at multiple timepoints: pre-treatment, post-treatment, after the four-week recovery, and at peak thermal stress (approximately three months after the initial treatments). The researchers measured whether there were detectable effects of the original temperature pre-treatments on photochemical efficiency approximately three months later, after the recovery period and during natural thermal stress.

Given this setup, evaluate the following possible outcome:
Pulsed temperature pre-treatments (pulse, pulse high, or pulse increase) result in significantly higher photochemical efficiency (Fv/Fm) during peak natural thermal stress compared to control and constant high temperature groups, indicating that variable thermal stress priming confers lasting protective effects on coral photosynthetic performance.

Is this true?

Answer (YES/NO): NO